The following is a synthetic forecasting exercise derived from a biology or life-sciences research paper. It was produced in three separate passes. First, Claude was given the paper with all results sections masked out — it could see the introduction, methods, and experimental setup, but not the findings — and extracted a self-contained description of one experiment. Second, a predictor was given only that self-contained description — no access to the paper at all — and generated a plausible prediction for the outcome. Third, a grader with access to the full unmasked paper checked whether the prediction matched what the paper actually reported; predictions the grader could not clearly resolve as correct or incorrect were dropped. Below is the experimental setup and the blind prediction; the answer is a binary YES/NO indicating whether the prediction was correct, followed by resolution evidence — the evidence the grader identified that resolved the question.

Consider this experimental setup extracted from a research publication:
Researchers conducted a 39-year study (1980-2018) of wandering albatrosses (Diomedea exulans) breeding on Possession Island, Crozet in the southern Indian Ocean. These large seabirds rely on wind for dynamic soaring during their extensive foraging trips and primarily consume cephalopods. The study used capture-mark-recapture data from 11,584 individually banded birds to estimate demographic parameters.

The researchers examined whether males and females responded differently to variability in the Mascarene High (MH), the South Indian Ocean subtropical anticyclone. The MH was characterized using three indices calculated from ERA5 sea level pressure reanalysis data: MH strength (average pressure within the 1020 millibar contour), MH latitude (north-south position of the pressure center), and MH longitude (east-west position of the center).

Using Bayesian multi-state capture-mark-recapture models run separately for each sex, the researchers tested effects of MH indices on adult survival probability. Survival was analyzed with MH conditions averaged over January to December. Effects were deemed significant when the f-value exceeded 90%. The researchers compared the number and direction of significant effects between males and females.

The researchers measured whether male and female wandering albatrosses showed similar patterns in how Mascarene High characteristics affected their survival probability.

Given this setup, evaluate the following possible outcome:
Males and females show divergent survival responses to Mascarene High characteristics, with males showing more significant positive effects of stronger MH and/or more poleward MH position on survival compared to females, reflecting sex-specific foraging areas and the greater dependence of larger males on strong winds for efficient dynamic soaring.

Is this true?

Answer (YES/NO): YES